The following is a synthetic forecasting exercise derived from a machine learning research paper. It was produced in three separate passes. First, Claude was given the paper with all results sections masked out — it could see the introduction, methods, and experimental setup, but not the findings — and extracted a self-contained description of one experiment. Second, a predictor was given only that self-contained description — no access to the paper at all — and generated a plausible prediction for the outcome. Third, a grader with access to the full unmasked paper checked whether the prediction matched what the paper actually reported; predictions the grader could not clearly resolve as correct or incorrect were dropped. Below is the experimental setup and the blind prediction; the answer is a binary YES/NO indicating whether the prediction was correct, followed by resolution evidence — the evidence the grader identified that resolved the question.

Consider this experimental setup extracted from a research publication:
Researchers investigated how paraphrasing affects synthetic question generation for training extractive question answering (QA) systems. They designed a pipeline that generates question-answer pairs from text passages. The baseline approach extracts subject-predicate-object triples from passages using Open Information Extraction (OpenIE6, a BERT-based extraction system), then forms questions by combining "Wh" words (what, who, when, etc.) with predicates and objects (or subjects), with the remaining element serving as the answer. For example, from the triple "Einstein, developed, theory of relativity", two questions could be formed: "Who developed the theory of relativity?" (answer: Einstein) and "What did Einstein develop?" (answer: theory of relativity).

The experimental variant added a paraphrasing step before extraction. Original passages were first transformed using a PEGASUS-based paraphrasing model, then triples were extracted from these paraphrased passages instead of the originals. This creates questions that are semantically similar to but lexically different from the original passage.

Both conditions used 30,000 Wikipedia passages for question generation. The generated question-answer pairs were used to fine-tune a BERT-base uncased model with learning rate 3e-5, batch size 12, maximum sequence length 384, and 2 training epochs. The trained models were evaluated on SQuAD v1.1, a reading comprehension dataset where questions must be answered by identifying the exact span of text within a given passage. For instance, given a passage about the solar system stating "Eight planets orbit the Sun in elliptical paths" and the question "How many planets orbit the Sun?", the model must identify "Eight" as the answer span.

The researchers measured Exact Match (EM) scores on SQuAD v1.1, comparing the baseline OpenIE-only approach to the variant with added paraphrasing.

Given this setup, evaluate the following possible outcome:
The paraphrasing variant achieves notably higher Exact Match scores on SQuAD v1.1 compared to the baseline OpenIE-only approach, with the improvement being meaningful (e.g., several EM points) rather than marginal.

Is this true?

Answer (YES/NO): YES